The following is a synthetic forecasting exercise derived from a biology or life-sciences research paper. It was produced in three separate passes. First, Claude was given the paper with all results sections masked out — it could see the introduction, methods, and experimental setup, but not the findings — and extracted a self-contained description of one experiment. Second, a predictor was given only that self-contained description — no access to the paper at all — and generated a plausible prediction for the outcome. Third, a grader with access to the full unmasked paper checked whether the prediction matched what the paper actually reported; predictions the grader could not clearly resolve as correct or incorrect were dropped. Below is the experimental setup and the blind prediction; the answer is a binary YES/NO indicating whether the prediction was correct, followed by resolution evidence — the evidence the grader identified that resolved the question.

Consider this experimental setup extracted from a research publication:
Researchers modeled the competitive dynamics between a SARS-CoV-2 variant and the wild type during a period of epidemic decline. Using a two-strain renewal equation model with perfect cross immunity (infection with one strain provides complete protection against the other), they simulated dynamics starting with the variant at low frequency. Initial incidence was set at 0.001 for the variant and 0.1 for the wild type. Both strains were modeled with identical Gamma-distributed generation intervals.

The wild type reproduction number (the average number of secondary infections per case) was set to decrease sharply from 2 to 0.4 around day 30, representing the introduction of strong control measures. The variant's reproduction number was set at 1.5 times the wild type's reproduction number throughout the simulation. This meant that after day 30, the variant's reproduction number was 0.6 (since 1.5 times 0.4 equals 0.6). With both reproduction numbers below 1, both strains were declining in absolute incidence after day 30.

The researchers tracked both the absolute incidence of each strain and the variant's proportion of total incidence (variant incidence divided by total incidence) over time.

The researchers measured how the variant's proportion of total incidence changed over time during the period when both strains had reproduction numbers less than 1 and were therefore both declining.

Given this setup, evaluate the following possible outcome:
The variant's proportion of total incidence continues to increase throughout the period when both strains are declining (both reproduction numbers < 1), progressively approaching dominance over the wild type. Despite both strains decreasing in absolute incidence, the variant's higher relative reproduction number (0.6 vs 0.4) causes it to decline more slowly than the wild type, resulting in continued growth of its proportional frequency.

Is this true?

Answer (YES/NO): YES